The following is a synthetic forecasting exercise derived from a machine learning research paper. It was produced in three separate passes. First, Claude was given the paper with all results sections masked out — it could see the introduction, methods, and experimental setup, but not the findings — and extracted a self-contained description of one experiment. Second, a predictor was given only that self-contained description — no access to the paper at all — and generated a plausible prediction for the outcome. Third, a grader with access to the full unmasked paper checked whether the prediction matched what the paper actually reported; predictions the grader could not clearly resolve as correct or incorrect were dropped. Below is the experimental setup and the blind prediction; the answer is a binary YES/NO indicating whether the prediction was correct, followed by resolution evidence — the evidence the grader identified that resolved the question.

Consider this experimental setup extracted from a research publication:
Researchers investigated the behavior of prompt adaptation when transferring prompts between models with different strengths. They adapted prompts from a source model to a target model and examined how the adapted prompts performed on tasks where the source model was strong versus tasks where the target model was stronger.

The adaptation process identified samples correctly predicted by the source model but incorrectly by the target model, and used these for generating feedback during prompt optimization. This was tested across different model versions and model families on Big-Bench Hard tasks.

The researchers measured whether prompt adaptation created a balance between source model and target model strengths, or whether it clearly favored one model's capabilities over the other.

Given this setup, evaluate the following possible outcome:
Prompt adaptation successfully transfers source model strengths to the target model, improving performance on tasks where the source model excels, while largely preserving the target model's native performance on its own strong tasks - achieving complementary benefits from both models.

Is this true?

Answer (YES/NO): NO